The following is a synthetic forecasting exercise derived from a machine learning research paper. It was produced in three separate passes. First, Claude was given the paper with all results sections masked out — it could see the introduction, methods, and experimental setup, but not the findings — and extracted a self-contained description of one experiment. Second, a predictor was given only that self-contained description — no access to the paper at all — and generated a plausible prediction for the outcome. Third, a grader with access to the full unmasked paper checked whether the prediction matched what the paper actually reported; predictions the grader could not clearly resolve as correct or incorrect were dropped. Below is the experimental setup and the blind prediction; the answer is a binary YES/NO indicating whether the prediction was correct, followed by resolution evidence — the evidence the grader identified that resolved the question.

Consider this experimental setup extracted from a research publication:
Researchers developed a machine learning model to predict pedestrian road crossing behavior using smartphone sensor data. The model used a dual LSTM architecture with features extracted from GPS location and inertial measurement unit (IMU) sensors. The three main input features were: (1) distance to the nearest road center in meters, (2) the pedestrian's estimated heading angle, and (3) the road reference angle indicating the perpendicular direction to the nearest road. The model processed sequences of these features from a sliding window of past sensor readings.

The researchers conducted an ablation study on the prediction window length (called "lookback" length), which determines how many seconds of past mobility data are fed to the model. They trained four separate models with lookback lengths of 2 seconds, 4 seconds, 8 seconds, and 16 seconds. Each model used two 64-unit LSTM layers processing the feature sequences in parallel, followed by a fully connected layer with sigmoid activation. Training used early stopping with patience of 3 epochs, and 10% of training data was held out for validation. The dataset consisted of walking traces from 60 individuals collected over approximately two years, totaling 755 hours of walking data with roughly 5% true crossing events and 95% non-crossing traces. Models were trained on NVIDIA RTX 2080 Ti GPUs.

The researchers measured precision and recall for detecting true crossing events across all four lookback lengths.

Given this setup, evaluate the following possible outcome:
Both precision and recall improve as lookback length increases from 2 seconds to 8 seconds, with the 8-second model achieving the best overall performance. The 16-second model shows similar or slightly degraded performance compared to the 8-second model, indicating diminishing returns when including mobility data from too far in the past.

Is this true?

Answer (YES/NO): NO